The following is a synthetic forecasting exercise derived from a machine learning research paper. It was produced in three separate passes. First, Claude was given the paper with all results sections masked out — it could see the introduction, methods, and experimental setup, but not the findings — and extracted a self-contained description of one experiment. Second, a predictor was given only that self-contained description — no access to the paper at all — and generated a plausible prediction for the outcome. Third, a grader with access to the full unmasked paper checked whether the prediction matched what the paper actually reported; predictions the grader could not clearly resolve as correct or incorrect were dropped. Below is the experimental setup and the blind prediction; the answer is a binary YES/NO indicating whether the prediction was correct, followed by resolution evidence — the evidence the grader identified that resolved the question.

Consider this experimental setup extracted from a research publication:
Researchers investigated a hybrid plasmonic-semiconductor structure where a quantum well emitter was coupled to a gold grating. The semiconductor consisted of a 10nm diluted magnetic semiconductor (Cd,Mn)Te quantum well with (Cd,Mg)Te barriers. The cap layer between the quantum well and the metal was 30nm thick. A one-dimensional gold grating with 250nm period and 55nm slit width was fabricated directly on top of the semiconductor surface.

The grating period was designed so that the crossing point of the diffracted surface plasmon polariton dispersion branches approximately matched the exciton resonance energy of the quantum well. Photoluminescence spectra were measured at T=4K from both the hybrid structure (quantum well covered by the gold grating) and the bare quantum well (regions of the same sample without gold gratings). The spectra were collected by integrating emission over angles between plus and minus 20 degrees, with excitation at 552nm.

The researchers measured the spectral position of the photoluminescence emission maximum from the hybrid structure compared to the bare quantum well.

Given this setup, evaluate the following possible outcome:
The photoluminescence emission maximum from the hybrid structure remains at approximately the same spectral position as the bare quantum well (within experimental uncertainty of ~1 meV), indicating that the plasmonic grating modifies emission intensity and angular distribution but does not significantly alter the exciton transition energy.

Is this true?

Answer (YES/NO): NO